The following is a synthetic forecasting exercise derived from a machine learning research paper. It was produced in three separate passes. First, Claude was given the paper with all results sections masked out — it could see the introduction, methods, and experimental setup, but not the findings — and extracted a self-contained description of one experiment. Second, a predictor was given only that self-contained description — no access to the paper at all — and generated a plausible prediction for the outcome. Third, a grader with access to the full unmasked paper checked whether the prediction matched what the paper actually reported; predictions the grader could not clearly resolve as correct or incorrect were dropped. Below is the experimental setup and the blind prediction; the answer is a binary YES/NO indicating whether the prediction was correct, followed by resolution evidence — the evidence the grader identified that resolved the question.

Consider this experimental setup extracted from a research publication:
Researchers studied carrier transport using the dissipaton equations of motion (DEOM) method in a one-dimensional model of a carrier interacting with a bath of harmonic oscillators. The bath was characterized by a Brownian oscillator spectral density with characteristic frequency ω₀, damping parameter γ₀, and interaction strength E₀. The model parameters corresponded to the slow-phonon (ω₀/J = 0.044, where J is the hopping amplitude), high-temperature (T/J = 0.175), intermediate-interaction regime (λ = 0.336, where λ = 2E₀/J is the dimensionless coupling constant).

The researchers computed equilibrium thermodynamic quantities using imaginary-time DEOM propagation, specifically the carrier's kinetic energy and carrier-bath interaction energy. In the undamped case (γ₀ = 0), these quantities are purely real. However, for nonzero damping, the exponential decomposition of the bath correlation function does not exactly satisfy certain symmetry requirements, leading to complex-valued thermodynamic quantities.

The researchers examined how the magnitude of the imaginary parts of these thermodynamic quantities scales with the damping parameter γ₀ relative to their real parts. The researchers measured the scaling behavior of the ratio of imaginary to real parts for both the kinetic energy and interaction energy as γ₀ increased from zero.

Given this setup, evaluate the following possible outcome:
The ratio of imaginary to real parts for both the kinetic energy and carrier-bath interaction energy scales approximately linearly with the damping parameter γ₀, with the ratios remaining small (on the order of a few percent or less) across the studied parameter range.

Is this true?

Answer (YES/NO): YES